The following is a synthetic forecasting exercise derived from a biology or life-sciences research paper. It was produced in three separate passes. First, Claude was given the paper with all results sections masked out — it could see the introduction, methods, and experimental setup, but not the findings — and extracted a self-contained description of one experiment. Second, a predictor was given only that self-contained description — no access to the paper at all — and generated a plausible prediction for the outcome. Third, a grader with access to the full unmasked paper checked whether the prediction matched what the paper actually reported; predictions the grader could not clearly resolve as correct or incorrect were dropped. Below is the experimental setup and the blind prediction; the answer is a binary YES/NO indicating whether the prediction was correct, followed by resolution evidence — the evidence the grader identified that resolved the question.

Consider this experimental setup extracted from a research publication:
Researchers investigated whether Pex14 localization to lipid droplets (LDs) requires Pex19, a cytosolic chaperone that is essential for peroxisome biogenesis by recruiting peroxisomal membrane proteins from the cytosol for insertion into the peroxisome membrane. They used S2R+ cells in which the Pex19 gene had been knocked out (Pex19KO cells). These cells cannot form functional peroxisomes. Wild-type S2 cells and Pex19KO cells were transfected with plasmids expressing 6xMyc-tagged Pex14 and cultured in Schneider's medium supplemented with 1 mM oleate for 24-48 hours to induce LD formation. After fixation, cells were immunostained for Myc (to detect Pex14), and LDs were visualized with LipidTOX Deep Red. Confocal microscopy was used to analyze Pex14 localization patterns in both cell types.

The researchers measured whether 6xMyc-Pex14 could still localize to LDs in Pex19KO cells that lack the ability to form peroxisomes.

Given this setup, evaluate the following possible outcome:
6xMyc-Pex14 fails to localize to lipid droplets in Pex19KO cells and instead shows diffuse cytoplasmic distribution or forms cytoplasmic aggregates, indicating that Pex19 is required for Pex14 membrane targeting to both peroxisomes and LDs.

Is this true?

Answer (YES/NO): NO